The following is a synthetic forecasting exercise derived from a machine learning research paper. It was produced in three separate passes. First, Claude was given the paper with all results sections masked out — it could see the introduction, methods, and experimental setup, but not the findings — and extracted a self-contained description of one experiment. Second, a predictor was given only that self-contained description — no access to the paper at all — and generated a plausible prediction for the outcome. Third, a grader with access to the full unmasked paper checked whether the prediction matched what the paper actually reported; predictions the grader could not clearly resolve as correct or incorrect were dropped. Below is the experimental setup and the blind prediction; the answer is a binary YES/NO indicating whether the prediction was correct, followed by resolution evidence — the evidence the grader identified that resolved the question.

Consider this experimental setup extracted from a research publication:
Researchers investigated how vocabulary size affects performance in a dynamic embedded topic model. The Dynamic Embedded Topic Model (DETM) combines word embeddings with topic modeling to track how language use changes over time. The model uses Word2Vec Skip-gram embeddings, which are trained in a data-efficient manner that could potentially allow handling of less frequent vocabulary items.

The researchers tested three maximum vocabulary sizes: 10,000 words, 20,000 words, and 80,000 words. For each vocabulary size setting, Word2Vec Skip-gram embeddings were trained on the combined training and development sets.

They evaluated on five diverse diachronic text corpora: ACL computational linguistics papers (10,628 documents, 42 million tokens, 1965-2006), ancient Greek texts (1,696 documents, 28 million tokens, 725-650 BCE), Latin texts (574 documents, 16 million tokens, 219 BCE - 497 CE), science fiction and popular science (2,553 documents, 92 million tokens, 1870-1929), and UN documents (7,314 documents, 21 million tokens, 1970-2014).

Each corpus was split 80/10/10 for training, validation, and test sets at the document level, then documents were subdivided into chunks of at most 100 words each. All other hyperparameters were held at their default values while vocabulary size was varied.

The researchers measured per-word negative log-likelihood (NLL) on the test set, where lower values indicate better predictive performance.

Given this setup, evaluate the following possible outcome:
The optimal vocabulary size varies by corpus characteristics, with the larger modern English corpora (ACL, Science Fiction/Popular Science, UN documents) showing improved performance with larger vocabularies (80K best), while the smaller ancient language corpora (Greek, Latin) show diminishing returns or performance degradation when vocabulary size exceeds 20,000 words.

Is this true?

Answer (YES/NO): NO